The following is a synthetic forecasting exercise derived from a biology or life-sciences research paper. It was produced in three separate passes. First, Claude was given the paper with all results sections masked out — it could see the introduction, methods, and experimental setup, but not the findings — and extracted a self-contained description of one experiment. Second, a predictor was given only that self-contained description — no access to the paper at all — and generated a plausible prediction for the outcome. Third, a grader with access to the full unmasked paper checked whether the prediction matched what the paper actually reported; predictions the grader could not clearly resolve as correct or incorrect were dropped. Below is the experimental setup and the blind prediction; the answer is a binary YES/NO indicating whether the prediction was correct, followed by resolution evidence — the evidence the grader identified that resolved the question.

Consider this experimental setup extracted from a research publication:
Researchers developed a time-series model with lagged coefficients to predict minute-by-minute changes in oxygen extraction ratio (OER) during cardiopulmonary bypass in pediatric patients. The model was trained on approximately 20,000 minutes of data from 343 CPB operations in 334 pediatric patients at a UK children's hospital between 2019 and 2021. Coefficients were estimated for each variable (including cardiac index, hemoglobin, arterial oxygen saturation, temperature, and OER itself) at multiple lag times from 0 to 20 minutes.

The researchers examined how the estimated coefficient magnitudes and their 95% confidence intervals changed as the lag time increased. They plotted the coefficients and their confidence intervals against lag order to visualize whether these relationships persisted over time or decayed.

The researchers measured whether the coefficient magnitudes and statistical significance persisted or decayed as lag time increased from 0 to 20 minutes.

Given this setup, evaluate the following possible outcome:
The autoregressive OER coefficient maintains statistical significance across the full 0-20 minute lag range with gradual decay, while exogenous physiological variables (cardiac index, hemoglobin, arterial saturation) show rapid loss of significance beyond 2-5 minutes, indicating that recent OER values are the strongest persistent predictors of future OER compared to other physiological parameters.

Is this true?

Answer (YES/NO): NO